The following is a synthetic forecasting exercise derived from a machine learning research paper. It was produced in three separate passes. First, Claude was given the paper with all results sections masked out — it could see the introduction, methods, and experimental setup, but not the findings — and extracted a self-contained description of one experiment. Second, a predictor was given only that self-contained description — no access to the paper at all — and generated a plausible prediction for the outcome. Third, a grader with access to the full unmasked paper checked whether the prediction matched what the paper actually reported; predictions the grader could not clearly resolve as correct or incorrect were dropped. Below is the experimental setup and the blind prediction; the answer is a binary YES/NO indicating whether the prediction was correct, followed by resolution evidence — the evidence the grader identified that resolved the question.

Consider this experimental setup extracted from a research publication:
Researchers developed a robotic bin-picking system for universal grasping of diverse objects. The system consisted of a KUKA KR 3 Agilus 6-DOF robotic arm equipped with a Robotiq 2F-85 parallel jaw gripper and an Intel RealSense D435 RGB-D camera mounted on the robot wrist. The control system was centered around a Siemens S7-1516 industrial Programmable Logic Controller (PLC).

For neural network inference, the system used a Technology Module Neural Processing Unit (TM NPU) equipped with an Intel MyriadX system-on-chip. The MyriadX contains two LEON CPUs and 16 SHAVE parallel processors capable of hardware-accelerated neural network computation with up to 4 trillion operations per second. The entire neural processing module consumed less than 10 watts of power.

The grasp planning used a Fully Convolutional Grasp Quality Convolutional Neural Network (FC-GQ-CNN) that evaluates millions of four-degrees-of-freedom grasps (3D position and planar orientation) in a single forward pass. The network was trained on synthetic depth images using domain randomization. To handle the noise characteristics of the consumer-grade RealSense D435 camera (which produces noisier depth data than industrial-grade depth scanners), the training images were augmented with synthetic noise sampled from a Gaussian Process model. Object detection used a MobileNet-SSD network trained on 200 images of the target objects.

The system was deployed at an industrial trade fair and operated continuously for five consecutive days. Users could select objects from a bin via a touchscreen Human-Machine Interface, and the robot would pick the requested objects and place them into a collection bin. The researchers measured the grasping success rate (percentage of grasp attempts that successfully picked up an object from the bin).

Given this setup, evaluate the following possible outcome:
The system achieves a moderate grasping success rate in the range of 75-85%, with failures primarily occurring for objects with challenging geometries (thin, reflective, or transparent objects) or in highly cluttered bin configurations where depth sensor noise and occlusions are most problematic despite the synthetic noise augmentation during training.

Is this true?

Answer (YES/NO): NO